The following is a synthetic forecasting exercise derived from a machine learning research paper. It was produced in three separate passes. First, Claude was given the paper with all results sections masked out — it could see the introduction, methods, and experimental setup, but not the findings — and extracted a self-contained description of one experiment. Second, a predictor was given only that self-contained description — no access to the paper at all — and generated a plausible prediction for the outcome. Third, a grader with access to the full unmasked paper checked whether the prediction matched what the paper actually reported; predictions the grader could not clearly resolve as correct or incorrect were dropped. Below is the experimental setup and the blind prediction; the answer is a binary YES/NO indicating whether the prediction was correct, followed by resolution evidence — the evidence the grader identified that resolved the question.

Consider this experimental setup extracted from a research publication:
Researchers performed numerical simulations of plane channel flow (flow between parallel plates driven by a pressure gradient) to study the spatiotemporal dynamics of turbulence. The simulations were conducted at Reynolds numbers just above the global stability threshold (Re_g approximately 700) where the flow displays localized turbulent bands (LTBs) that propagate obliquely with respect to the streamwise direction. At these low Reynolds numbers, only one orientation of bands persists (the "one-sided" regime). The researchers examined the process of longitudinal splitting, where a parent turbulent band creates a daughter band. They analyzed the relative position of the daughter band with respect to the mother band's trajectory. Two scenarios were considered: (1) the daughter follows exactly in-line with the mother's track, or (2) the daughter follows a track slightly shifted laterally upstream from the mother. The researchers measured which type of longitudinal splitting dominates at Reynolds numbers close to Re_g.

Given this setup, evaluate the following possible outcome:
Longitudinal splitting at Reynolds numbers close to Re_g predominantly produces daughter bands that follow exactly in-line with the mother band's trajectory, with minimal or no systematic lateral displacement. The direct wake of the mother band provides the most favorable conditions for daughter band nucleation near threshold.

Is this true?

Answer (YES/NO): YES